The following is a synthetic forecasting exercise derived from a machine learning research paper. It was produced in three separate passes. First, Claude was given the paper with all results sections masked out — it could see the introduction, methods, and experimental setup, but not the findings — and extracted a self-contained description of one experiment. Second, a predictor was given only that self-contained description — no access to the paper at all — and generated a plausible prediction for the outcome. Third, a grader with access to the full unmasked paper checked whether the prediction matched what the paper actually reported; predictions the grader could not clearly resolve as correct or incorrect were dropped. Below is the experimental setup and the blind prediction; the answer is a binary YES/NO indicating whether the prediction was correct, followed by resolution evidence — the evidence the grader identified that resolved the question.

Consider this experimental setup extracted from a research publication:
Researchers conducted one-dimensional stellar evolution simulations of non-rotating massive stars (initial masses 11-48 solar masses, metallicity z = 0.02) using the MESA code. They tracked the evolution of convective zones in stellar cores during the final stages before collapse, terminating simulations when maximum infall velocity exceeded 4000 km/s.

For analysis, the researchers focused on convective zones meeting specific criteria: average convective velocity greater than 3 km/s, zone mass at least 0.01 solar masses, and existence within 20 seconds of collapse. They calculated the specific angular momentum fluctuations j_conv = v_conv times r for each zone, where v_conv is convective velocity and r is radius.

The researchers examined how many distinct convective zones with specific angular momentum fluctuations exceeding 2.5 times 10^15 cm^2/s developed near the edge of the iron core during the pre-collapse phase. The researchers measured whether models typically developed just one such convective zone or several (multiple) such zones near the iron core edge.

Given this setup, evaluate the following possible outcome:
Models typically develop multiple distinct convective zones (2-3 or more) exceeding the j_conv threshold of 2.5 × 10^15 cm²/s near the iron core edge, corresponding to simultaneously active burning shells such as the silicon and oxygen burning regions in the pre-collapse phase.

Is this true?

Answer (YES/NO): YES